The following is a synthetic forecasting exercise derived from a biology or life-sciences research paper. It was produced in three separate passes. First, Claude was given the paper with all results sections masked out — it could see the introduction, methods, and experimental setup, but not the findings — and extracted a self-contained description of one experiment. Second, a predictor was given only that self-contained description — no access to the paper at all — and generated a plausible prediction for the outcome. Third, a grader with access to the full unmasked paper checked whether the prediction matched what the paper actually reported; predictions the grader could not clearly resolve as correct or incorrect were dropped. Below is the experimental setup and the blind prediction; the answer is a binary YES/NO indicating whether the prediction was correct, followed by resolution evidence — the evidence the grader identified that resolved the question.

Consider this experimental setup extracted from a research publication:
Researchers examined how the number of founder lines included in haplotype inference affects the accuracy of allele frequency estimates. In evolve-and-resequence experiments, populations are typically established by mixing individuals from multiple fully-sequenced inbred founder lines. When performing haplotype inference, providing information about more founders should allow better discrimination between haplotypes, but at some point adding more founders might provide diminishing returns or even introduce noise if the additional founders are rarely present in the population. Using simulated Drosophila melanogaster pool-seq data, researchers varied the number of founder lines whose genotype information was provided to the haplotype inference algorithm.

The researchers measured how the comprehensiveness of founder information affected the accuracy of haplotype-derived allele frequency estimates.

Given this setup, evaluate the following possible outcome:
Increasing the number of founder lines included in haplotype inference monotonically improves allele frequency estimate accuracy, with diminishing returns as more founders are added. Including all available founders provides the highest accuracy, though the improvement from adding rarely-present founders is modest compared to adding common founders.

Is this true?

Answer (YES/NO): NO